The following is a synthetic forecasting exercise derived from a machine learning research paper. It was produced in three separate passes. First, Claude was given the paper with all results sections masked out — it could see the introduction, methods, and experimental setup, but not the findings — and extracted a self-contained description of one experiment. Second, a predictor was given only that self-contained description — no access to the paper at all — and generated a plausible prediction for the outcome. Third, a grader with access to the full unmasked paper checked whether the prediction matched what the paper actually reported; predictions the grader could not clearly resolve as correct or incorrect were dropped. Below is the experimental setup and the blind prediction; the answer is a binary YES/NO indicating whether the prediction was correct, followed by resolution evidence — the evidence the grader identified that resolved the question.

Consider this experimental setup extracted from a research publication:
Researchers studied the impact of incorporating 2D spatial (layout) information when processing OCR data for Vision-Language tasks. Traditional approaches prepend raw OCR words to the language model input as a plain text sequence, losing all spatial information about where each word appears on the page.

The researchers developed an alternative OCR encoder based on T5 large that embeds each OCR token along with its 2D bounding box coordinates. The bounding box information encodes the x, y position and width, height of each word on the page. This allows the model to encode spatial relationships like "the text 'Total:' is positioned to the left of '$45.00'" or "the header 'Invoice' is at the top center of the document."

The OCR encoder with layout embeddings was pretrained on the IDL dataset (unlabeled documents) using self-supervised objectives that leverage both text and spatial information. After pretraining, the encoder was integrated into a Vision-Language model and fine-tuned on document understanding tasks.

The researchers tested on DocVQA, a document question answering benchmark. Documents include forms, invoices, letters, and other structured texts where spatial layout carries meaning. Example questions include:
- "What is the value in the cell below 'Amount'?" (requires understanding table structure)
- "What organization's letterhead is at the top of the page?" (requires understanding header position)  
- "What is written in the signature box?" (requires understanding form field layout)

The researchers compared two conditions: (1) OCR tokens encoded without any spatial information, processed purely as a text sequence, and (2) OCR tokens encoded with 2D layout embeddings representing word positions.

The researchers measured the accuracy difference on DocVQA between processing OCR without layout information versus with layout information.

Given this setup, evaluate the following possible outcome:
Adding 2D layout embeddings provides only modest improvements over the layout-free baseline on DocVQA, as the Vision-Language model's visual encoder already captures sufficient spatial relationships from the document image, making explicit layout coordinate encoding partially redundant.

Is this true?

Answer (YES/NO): NO